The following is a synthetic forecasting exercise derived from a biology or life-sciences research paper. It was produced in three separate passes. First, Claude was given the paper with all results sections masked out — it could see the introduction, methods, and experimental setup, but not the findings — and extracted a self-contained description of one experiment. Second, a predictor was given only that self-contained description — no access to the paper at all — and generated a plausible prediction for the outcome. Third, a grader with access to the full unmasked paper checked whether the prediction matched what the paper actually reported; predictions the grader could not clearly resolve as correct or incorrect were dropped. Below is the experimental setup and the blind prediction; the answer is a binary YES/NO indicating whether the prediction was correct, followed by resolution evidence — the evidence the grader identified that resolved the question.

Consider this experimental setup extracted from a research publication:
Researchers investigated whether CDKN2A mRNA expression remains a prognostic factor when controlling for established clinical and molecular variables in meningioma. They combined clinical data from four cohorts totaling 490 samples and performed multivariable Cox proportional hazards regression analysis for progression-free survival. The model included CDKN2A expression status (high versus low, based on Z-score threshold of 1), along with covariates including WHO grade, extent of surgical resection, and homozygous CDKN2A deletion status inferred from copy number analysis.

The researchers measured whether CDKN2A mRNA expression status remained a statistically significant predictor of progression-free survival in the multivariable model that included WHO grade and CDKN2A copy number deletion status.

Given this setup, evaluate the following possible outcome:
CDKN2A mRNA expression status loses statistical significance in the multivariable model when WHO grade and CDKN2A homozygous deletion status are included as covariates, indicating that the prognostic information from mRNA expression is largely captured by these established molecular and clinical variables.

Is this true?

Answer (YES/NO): NO